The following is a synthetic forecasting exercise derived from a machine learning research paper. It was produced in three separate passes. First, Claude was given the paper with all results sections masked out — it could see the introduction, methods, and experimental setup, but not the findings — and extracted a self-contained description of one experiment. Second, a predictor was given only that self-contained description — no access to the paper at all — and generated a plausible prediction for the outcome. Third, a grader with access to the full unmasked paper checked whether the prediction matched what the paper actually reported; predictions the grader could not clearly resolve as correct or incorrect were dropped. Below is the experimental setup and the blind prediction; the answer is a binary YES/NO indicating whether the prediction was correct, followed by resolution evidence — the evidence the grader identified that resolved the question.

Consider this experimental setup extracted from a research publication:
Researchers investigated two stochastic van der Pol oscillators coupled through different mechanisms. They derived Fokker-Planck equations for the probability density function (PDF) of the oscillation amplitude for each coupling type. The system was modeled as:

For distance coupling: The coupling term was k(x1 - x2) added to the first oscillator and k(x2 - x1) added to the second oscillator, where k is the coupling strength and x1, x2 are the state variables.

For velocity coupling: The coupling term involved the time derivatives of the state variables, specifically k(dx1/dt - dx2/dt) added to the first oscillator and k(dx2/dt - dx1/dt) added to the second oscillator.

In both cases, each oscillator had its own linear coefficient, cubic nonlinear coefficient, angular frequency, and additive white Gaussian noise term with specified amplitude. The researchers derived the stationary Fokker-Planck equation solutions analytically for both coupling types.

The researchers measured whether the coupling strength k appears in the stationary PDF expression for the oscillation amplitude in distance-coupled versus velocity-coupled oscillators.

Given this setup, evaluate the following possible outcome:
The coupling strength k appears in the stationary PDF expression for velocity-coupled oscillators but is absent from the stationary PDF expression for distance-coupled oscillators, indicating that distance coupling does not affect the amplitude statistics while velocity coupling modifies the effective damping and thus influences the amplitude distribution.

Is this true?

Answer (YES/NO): YES